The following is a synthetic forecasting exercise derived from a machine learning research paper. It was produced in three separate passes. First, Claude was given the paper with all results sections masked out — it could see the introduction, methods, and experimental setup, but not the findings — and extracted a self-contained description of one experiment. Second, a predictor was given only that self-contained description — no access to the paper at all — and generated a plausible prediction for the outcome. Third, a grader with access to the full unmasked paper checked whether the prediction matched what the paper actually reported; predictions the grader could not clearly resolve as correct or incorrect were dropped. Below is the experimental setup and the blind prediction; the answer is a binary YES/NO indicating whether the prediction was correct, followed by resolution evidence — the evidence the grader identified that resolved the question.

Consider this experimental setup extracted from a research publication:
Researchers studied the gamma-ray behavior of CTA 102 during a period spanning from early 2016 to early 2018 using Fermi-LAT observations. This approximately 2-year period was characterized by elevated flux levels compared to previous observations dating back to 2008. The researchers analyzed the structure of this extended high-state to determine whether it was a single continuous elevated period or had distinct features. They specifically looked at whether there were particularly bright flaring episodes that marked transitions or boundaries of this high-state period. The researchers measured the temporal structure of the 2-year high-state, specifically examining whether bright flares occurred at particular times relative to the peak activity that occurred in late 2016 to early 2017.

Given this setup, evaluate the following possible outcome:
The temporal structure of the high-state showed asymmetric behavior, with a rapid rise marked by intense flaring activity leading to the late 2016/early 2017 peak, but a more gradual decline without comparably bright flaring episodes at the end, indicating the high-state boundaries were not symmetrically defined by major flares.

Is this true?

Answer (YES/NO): NO